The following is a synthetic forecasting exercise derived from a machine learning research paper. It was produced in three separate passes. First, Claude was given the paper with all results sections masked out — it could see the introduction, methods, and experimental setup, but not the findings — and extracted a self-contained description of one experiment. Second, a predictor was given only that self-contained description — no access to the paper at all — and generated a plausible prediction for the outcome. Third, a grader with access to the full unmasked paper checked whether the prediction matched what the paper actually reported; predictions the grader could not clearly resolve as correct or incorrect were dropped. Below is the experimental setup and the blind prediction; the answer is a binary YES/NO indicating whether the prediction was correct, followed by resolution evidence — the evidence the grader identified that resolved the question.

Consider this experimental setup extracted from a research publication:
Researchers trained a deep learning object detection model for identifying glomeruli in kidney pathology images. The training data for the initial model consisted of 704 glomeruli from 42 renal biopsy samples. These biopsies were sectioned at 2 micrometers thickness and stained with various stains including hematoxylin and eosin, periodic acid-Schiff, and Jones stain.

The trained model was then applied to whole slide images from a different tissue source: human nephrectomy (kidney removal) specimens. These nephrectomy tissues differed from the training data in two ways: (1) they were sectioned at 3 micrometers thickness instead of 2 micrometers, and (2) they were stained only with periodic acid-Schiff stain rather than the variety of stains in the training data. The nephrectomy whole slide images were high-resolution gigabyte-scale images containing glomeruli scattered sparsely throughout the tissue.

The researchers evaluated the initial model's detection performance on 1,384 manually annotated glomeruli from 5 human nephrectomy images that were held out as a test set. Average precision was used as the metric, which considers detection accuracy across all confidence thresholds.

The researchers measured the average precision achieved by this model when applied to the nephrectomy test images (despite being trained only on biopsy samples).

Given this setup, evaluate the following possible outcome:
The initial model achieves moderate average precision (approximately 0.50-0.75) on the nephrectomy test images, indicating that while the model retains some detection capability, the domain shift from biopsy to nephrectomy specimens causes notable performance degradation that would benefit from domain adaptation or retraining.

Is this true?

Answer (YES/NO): YES